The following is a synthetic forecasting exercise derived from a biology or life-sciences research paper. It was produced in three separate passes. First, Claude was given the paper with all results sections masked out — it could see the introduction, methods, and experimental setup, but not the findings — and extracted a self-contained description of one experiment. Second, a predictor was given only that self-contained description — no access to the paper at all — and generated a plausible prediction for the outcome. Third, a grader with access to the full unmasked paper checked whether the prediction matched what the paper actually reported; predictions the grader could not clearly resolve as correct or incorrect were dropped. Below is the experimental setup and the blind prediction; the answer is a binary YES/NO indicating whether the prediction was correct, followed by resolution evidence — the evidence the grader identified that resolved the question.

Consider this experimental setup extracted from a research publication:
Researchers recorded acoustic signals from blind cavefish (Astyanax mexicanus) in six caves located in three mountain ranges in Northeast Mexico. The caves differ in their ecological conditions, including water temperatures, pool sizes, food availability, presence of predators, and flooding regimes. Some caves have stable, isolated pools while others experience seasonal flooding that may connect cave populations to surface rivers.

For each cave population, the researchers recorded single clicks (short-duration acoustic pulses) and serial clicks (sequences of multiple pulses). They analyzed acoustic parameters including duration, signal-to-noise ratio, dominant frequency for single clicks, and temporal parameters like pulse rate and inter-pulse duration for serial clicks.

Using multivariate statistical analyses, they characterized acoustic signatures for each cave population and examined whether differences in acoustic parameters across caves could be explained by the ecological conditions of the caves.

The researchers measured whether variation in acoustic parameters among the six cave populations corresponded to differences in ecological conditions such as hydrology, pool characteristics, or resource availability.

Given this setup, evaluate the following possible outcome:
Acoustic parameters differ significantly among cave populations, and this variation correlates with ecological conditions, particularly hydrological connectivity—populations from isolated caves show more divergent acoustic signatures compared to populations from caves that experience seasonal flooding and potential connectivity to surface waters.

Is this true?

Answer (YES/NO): NO